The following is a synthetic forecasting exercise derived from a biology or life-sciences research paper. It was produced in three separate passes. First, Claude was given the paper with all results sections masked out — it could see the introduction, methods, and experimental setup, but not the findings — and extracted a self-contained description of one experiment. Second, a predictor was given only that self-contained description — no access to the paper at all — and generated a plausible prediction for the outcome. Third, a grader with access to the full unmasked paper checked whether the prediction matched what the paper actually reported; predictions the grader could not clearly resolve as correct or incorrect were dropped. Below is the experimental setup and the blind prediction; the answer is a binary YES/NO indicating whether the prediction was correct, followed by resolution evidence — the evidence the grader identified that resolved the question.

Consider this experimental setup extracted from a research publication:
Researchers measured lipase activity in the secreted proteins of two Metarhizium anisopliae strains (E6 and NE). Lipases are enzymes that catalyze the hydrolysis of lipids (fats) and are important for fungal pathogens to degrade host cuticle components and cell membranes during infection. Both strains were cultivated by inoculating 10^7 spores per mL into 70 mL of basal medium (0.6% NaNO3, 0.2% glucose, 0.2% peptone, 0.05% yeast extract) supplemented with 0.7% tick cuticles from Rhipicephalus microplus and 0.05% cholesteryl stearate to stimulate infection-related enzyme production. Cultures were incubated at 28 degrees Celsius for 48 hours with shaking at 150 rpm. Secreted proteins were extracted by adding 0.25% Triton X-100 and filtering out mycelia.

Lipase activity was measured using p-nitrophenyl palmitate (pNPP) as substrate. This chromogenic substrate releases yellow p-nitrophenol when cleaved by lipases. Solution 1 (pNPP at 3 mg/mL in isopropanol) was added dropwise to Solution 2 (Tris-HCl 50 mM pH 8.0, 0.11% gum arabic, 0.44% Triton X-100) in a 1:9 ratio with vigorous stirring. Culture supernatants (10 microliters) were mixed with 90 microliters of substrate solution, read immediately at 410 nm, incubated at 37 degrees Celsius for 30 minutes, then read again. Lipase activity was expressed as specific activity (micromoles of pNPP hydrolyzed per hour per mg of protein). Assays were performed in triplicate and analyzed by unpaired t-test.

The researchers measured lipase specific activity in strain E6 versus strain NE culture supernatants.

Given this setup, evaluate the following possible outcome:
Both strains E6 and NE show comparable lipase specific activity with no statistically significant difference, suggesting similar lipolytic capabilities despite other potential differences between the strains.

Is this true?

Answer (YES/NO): NO